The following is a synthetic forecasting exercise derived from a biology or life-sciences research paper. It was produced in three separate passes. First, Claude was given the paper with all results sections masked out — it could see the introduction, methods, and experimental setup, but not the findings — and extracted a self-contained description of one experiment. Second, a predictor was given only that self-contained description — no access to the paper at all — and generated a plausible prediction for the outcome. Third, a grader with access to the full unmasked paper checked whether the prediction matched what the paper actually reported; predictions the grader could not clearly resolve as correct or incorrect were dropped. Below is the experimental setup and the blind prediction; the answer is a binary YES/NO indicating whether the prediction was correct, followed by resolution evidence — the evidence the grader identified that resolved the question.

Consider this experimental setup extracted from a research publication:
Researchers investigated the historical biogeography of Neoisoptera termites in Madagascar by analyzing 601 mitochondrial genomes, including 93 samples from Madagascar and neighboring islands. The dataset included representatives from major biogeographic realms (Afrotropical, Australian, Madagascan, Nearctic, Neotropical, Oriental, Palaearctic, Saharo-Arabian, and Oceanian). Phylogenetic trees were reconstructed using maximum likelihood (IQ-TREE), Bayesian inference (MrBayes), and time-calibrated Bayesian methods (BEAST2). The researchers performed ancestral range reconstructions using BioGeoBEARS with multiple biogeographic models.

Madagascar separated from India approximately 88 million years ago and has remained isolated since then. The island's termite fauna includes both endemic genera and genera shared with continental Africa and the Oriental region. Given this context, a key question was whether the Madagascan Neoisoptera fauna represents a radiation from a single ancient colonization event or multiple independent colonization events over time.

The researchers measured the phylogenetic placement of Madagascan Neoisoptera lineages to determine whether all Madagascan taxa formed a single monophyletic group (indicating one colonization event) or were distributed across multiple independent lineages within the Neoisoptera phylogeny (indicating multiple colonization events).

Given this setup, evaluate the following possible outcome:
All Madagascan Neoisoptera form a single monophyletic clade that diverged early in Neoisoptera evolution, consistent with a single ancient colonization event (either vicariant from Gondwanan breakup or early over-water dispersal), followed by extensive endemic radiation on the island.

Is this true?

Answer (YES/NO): NO